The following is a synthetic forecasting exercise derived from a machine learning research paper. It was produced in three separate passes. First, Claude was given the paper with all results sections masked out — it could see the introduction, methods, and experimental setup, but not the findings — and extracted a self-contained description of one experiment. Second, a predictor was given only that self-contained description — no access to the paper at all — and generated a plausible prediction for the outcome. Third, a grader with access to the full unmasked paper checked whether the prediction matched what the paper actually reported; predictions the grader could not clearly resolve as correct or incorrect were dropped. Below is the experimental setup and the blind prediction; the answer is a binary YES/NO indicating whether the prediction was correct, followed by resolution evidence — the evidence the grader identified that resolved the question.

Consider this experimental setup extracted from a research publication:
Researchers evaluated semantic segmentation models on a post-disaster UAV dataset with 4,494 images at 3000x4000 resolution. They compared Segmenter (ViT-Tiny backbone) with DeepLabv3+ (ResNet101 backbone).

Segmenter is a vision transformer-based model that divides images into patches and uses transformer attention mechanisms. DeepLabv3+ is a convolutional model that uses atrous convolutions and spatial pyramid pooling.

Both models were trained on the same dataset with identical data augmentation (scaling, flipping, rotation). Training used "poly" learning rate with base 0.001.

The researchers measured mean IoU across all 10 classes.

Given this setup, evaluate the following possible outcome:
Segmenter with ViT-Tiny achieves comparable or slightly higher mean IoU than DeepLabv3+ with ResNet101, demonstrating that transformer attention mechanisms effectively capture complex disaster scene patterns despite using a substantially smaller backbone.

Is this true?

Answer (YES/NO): NO